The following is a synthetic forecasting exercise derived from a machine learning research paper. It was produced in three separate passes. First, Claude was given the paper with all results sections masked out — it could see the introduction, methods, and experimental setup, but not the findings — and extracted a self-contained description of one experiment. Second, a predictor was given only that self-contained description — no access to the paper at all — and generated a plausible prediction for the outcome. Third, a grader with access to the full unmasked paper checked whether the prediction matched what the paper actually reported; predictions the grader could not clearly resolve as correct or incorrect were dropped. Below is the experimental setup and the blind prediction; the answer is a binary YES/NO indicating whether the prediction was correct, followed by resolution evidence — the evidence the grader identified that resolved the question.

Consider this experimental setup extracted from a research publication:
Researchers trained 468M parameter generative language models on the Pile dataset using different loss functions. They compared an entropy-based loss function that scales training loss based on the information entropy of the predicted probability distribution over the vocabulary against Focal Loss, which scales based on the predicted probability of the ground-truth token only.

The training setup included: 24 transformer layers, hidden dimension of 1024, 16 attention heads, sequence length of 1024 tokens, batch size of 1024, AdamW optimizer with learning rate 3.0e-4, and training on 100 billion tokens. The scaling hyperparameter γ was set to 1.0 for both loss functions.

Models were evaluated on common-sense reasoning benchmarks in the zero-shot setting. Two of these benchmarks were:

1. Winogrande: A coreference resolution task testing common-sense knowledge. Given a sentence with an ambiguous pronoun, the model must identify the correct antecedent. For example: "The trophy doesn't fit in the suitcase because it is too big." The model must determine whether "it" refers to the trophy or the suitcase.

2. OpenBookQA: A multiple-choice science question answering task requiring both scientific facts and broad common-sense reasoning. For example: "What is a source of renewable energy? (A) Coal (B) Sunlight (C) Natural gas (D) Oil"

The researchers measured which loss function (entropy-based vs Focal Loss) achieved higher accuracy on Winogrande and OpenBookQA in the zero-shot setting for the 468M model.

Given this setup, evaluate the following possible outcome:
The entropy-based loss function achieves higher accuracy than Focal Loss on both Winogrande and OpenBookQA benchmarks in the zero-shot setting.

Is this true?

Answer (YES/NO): NO